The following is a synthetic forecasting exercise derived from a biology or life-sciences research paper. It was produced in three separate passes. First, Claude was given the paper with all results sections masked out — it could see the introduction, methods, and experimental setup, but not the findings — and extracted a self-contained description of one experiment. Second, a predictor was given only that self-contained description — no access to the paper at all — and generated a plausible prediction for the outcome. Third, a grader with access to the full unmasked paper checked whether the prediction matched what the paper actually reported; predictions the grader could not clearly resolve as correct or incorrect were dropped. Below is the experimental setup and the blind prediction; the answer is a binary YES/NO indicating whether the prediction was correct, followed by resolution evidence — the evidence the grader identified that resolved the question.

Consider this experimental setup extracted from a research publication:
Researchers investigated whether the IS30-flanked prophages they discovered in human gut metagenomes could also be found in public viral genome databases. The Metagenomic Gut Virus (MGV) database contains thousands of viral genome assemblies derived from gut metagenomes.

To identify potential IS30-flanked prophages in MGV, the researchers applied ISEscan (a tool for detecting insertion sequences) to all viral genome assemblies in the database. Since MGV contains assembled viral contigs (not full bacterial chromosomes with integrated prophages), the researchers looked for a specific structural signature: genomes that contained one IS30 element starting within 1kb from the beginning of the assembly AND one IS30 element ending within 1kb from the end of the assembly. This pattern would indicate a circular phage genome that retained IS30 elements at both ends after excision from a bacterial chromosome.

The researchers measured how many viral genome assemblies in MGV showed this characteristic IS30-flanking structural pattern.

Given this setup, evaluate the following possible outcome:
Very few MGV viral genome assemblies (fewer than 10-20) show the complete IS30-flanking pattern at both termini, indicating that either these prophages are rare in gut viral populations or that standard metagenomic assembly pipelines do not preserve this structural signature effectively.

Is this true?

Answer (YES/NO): NO